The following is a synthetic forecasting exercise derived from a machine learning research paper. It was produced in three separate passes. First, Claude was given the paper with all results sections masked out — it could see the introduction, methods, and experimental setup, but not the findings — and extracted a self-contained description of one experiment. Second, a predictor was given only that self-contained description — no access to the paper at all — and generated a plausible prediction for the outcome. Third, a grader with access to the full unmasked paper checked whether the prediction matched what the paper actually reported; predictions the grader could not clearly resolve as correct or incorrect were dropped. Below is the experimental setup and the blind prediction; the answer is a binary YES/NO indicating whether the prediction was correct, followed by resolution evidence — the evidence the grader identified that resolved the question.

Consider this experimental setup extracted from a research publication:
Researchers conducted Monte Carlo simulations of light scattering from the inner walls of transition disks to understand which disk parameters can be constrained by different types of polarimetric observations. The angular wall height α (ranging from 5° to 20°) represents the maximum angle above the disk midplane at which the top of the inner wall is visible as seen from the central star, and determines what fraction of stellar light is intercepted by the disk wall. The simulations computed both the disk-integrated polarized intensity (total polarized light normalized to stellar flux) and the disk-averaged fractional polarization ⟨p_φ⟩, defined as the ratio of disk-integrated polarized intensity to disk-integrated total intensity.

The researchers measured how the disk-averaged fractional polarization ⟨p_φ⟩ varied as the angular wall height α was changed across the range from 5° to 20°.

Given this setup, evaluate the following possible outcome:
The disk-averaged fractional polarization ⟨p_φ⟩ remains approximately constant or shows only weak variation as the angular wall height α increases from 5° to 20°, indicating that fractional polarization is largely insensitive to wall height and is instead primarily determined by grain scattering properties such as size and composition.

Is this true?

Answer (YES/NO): YES